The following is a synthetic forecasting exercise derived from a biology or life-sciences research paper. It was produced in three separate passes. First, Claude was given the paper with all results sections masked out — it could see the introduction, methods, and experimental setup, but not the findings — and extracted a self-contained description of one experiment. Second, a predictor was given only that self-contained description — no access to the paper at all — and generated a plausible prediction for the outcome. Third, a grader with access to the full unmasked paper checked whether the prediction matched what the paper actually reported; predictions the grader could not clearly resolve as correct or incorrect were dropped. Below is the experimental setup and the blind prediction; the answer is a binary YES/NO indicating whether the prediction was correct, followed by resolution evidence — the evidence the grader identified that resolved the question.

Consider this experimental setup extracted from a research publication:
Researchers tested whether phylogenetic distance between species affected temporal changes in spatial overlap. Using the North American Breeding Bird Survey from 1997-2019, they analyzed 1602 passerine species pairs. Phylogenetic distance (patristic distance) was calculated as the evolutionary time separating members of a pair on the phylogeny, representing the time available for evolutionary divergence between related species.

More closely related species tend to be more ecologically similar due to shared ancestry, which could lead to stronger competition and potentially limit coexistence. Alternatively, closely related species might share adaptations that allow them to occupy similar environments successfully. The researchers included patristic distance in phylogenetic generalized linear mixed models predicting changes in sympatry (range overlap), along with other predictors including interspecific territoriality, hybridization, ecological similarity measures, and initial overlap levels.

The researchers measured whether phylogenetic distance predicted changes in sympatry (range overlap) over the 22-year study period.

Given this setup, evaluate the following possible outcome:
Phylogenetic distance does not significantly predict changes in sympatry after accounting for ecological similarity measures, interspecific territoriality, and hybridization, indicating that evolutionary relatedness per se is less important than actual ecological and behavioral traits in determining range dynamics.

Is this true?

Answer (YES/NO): YES